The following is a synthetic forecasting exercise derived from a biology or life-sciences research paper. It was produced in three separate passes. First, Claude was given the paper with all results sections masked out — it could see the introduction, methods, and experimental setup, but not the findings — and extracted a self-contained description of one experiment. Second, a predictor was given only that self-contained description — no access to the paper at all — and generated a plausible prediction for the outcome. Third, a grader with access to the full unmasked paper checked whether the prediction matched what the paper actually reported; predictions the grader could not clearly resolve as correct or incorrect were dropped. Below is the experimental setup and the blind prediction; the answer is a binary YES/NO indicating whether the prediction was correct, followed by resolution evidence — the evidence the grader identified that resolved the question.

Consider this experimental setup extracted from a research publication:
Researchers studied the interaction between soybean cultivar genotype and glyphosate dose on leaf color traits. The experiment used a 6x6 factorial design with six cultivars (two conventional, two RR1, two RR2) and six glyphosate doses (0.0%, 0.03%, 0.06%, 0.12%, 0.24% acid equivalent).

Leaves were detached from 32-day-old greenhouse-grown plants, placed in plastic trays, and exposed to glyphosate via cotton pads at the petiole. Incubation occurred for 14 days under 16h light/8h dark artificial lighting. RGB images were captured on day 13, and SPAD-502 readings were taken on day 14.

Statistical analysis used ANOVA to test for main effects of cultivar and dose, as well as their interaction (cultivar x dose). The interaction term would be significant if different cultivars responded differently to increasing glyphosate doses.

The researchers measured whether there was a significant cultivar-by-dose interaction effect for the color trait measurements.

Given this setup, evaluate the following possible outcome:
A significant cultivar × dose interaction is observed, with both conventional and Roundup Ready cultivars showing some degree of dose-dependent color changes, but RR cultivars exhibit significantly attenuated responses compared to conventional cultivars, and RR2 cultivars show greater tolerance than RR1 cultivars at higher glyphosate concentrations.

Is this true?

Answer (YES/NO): NO